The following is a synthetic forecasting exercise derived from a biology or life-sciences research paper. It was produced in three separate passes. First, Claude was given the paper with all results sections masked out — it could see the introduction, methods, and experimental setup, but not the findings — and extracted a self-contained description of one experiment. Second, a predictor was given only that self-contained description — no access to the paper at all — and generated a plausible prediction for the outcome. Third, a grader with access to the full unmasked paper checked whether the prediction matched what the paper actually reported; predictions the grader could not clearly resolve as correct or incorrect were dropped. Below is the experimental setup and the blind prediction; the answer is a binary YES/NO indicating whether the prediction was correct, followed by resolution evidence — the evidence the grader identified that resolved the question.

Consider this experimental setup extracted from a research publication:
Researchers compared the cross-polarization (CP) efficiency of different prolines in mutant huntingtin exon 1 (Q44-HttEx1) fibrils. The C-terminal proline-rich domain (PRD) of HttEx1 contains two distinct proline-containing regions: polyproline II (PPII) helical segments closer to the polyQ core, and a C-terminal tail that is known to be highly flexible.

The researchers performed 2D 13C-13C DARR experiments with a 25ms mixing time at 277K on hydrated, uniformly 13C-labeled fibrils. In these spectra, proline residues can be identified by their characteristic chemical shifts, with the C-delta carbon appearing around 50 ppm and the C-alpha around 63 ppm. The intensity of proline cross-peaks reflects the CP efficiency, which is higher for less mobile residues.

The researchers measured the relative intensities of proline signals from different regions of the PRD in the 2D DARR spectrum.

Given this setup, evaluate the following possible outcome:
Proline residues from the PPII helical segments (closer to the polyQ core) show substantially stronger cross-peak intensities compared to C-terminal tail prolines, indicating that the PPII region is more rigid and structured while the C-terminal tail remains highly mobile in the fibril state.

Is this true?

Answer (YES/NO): YES